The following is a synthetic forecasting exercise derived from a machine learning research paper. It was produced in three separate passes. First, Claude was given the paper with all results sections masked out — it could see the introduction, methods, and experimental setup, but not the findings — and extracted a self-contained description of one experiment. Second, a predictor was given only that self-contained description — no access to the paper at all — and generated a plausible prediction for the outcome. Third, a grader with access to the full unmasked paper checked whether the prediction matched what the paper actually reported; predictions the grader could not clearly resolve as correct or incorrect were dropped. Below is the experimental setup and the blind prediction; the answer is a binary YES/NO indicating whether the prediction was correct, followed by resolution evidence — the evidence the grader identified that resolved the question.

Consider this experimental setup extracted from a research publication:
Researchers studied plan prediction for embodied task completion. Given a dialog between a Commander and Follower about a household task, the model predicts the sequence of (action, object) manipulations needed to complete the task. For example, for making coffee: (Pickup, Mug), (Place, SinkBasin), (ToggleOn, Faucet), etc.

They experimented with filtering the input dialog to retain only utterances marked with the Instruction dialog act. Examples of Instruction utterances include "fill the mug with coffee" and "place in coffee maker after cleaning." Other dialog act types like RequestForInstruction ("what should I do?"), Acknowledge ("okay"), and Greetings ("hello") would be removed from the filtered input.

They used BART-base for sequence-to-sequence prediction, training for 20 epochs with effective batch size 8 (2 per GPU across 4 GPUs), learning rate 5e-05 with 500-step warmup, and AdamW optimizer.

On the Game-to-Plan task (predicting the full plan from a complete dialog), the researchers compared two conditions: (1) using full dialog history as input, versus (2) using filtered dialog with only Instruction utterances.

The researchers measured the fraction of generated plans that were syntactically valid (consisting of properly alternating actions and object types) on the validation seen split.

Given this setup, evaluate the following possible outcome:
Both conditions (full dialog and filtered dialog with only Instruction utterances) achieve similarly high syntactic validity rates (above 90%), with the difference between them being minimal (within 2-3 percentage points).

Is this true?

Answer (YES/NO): NO